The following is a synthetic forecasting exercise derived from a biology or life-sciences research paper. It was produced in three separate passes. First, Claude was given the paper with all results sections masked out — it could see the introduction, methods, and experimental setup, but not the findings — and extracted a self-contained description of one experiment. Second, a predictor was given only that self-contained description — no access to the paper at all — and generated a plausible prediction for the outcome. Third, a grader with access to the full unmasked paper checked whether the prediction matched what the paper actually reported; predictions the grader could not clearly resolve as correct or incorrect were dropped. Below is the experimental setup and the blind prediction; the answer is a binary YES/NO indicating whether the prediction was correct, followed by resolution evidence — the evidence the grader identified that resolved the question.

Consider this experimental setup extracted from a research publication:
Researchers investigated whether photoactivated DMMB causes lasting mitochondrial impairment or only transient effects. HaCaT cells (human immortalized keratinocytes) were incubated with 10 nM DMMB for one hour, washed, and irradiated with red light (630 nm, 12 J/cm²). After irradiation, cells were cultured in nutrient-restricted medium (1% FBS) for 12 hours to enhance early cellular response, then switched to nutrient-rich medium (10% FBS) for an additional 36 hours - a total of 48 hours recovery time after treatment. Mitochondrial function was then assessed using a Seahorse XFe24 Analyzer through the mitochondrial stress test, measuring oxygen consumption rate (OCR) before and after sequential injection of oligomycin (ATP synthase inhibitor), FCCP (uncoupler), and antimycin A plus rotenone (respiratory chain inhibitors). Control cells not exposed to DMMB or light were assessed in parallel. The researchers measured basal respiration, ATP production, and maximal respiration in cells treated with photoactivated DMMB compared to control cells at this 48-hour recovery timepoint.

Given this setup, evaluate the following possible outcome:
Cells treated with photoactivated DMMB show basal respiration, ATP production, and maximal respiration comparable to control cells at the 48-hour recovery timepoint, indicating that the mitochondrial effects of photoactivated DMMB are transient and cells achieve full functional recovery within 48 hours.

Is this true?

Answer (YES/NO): NO